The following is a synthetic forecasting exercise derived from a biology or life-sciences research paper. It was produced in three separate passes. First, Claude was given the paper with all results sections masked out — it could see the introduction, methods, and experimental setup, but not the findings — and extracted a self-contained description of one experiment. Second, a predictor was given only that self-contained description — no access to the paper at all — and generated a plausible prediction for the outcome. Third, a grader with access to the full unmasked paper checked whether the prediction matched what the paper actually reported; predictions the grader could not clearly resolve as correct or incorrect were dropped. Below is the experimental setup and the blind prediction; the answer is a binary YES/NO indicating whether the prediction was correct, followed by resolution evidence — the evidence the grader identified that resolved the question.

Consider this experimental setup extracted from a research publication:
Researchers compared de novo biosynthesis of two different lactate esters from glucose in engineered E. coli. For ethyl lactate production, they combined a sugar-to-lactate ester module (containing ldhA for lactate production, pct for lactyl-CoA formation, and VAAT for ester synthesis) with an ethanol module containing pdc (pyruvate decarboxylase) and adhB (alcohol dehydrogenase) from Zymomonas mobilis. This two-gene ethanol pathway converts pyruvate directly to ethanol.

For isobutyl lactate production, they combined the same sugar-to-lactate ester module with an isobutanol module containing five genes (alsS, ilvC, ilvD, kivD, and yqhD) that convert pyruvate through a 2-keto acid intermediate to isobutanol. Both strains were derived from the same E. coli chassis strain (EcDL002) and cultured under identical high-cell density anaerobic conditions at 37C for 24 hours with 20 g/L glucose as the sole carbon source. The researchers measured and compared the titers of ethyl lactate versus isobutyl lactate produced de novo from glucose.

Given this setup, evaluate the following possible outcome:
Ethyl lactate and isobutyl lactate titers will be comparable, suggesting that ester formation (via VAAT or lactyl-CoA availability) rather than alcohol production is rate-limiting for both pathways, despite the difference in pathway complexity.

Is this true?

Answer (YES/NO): NO